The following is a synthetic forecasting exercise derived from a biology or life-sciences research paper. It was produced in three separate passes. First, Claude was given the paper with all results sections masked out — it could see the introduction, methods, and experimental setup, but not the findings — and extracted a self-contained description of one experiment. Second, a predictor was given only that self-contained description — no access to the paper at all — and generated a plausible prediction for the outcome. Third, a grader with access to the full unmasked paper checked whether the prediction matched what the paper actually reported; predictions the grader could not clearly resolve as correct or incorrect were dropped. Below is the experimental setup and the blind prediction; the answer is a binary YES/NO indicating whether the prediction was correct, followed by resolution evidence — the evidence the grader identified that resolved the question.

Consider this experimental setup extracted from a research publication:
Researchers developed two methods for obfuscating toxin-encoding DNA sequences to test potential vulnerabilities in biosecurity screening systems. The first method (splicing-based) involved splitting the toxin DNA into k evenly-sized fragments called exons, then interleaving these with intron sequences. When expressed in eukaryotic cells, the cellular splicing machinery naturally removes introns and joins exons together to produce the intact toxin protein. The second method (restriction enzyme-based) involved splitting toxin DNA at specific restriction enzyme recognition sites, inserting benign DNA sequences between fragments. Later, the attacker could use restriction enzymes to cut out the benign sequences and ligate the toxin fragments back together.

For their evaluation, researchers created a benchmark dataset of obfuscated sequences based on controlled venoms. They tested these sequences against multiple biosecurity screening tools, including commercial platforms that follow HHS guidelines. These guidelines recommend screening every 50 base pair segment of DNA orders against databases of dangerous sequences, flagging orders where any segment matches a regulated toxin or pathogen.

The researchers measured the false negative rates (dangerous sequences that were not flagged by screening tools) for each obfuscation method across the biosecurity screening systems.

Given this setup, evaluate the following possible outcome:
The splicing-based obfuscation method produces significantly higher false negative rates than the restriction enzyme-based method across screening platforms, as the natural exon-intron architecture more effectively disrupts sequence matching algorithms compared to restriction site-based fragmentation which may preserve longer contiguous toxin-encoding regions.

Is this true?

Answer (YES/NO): NO